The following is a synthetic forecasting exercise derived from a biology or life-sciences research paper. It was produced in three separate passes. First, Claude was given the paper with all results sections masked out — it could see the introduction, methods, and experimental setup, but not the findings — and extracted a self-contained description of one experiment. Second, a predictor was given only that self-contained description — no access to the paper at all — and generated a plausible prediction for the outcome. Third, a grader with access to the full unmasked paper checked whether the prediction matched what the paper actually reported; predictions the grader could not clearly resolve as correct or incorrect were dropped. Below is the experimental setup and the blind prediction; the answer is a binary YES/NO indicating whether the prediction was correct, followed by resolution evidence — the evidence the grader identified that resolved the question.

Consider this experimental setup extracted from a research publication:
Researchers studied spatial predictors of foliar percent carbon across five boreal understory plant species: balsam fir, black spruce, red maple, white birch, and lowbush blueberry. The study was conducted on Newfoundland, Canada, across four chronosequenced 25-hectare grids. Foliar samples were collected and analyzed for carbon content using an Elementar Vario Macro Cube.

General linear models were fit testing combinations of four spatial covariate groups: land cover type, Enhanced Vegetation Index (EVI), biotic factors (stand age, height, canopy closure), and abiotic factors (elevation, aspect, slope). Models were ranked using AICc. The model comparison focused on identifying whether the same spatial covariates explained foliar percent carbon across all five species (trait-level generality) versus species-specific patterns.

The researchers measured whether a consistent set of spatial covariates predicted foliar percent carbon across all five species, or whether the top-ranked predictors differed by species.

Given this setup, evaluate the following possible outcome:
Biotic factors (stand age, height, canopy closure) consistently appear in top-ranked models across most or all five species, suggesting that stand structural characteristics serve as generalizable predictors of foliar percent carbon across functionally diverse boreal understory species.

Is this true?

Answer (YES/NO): NO